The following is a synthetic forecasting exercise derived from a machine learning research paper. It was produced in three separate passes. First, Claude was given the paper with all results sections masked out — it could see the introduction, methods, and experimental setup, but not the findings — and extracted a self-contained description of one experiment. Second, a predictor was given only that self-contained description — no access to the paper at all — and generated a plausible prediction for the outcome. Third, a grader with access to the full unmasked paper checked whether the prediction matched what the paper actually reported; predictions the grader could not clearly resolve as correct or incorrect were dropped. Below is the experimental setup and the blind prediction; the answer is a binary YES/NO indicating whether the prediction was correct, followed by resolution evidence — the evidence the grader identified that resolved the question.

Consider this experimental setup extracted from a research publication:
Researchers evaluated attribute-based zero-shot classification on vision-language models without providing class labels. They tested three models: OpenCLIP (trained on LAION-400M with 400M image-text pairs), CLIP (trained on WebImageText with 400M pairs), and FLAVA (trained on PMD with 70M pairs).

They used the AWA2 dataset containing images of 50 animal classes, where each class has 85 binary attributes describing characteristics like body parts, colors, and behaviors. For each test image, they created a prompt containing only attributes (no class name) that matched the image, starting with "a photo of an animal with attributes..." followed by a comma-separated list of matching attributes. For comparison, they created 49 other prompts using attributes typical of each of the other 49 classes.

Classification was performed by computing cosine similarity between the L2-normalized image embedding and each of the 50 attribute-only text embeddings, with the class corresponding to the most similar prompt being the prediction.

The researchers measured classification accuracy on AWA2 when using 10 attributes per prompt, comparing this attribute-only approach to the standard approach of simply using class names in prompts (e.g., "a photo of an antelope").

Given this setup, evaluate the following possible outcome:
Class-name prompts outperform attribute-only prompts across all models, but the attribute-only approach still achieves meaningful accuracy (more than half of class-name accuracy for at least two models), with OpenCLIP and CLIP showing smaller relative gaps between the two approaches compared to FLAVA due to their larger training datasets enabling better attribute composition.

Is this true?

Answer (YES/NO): NO